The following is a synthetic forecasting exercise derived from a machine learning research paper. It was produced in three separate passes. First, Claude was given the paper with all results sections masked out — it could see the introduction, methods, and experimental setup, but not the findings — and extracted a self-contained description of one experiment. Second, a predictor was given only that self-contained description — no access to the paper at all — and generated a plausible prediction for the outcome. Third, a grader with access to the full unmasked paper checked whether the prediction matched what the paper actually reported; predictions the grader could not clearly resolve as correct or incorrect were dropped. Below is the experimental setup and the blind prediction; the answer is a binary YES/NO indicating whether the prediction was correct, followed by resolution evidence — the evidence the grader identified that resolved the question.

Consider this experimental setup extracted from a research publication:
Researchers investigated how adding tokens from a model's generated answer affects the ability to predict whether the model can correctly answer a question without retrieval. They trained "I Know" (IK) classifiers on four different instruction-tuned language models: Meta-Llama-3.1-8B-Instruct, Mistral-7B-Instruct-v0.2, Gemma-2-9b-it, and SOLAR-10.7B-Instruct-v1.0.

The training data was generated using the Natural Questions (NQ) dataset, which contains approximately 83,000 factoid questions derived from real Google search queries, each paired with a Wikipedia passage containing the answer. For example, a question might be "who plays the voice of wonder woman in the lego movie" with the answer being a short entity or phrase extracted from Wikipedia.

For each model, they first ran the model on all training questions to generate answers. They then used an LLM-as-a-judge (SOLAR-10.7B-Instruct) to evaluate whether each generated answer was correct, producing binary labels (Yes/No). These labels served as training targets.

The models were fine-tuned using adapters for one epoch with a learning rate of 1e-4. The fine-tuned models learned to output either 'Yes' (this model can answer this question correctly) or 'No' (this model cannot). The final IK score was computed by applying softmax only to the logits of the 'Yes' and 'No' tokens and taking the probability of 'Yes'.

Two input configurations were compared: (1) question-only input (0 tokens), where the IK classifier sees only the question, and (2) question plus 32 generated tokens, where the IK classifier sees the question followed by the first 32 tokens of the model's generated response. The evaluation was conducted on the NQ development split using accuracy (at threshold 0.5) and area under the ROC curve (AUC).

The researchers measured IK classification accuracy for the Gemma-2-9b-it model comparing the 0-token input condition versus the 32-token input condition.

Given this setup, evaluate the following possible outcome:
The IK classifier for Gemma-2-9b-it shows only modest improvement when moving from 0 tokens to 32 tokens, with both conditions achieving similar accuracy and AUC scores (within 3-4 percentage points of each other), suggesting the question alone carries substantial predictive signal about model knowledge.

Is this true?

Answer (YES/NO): NO